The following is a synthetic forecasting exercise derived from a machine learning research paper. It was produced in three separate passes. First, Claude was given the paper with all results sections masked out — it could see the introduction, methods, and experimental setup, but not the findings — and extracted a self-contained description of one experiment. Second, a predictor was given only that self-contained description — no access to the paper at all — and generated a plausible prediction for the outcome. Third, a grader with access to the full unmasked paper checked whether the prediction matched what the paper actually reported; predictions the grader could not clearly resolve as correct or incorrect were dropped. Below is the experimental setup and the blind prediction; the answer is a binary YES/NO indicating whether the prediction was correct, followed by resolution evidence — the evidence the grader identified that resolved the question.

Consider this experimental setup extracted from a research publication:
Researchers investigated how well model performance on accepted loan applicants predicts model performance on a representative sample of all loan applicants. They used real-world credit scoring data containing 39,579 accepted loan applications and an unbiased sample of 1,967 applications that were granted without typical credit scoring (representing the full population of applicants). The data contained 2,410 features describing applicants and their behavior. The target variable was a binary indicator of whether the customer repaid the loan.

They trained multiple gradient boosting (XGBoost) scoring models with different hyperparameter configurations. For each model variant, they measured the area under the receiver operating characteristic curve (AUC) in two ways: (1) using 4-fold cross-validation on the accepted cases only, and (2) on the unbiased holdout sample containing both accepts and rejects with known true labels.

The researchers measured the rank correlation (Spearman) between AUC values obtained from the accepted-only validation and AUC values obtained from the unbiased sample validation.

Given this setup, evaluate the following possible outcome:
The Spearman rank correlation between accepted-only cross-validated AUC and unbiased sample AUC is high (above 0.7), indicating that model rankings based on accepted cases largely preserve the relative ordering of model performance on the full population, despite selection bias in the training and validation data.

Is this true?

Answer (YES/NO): NO